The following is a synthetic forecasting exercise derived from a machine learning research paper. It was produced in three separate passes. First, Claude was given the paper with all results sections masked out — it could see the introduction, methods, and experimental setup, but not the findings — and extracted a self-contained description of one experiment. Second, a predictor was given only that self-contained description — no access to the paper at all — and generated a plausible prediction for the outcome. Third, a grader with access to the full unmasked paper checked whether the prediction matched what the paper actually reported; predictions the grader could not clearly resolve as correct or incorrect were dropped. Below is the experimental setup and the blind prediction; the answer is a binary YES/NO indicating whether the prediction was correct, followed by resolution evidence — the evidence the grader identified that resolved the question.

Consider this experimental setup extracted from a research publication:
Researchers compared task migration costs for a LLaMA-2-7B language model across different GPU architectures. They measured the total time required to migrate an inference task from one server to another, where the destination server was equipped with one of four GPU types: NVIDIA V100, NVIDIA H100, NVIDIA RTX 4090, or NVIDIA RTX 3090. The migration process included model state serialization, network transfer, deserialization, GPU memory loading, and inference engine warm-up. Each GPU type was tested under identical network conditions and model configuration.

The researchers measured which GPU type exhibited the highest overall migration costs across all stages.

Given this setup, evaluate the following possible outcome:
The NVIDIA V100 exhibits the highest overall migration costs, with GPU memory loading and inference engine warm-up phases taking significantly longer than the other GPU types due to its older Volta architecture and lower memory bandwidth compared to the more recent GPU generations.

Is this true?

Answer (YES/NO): YES